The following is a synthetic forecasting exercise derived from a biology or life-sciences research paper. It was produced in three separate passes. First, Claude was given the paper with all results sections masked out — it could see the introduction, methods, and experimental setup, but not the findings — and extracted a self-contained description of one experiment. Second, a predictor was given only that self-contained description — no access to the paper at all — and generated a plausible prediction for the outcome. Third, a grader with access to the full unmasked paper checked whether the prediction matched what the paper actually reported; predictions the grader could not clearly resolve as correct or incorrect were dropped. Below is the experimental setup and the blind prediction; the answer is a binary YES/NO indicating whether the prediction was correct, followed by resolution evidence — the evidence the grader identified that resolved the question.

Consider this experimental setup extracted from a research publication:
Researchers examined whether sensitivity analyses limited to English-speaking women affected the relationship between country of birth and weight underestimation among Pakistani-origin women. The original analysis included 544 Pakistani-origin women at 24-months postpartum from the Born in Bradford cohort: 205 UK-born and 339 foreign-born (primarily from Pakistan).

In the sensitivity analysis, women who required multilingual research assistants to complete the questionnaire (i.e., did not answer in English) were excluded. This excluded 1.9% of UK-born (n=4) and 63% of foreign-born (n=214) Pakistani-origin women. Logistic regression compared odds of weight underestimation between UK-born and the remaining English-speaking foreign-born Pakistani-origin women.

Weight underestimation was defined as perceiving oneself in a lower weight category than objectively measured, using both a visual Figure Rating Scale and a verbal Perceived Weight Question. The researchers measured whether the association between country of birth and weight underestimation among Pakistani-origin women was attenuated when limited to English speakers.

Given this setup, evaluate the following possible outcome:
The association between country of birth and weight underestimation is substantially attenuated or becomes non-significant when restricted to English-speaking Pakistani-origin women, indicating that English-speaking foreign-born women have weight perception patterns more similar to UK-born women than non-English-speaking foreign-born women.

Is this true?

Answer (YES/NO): YES